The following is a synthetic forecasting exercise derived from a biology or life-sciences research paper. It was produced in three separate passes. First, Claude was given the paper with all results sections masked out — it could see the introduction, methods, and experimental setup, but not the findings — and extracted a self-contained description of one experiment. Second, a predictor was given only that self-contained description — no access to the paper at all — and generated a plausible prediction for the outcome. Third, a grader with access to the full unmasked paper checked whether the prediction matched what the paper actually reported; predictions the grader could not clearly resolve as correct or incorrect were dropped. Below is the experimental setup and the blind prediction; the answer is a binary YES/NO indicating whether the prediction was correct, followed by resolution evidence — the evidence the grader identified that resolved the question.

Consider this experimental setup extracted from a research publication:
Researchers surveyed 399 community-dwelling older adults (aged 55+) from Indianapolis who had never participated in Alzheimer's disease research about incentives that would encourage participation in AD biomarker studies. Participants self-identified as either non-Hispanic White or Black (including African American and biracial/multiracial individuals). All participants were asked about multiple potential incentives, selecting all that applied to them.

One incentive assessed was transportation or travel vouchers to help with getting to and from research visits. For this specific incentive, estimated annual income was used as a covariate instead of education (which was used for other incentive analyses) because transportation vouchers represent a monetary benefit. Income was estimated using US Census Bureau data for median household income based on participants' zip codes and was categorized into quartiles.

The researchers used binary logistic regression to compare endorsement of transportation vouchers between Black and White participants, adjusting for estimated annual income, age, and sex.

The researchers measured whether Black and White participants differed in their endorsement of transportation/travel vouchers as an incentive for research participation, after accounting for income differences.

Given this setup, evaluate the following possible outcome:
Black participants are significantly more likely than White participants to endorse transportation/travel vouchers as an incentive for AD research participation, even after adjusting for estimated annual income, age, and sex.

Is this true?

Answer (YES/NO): YES